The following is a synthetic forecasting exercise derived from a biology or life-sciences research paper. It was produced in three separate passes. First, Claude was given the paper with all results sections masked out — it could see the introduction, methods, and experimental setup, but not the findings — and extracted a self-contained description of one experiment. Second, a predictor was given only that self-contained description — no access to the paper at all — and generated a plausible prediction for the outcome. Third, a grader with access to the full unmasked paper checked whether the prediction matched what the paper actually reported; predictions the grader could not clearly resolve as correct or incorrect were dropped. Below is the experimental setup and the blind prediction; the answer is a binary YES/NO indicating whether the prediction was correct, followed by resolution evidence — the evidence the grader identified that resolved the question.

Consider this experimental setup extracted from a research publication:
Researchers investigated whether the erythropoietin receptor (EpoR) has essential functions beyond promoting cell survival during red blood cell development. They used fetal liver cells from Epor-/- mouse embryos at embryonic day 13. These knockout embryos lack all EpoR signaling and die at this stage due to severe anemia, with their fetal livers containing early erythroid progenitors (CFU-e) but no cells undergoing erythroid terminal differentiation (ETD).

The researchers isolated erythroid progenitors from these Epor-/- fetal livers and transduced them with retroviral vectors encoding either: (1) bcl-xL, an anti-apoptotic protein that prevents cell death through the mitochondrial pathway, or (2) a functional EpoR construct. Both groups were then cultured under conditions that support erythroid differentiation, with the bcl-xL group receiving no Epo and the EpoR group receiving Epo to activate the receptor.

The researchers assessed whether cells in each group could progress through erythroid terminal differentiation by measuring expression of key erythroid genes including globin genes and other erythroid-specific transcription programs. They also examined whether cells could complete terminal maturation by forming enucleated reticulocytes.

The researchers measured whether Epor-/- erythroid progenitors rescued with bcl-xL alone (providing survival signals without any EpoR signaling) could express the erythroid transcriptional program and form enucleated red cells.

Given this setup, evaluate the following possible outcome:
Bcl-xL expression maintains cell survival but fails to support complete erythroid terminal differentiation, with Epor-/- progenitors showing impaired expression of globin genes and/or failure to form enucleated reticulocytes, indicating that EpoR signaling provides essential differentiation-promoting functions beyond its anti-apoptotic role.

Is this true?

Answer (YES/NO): NO